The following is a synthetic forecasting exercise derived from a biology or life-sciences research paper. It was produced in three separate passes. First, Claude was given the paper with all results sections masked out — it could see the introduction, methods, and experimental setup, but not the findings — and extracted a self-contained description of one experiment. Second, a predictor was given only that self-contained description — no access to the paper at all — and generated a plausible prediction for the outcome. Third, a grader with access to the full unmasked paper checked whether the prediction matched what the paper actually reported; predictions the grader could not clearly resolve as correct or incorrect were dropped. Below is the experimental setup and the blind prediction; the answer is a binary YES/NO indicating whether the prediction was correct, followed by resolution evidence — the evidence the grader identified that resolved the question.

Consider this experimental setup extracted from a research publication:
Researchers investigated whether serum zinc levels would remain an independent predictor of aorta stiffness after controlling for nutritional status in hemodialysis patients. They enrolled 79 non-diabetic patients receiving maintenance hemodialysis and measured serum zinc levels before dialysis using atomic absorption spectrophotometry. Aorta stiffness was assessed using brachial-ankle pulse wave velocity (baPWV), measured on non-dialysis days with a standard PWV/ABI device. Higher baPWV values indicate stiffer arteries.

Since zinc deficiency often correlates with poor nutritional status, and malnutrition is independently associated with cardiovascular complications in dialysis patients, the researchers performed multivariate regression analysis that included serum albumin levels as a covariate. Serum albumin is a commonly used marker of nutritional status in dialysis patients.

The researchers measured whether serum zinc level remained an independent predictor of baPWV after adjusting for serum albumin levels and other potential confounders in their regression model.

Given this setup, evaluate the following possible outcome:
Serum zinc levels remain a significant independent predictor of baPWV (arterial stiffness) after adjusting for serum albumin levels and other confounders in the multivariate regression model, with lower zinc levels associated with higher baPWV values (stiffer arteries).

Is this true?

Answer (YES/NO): YES